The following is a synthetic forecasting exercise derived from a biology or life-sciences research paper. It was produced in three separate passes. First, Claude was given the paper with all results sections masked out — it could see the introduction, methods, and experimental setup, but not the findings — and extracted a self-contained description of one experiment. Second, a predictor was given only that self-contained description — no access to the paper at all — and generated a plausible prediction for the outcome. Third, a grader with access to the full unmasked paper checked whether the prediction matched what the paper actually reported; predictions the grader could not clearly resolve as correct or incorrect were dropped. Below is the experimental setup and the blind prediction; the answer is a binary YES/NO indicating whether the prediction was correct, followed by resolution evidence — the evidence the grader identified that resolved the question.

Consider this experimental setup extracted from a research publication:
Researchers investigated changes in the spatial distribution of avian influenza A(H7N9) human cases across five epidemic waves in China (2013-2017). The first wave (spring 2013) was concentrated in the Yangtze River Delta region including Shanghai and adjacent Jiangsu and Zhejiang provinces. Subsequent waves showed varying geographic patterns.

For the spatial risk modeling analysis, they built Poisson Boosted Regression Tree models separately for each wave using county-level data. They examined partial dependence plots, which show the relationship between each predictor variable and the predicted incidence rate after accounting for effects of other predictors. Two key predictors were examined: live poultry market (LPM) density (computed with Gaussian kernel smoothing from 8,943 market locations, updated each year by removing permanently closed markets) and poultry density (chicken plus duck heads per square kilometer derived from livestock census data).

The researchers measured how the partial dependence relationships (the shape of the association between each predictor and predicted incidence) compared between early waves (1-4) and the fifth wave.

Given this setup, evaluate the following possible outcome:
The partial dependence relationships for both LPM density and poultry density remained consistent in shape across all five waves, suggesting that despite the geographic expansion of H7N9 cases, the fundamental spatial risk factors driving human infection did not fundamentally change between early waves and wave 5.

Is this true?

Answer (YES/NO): NO